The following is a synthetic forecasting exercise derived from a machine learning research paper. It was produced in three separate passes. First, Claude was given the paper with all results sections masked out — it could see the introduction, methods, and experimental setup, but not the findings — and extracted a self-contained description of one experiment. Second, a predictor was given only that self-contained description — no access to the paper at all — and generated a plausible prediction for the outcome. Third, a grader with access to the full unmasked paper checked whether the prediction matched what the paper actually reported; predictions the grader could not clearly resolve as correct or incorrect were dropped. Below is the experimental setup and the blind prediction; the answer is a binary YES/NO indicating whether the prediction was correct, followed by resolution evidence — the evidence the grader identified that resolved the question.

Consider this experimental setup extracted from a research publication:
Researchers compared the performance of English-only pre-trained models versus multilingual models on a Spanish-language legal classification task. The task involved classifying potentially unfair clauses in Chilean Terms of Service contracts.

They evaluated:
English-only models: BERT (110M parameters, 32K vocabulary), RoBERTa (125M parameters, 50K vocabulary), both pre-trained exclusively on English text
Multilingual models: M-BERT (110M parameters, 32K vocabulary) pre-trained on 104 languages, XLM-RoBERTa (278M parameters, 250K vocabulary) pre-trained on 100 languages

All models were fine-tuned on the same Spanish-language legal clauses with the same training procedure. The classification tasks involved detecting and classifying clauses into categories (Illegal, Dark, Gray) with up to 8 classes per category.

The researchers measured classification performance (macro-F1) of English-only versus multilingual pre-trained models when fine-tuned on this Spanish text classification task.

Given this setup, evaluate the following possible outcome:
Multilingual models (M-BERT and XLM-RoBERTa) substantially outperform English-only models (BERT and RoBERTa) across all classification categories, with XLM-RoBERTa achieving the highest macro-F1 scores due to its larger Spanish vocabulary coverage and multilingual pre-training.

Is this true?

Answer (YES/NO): NO